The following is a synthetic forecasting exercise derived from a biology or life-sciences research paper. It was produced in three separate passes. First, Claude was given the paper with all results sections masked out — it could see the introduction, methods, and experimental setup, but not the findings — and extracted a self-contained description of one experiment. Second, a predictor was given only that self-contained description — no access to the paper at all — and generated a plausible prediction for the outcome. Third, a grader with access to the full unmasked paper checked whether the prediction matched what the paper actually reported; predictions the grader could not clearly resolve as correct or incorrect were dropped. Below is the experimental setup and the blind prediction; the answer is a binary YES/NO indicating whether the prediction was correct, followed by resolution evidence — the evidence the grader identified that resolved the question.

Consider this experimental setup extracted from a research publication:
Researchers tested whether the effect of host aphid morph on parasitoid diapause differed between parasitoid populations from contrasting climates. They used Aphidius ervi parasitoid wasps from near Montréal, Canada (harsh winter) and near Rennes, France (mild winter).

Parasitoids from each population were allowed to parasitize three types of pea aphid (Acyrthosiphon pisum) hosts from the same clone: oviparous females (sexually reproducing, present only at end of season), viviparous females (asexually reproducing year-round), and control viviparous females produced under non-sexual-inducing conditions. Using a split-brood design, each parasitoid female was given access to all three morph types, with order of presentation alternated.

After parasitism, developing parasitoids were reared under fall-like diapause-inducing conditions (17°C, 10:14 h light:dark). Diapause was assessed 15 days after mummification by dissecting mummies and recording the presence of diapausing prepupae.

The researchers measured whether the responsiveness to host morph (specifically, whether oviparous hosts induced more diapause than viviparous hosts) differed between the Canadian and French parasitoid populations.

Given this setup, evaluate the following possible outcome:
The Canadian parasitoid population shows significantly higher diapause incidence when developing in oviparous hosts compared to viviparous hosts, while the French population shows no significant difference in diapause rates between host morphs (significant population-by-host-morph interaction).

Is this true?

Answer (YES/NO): NO